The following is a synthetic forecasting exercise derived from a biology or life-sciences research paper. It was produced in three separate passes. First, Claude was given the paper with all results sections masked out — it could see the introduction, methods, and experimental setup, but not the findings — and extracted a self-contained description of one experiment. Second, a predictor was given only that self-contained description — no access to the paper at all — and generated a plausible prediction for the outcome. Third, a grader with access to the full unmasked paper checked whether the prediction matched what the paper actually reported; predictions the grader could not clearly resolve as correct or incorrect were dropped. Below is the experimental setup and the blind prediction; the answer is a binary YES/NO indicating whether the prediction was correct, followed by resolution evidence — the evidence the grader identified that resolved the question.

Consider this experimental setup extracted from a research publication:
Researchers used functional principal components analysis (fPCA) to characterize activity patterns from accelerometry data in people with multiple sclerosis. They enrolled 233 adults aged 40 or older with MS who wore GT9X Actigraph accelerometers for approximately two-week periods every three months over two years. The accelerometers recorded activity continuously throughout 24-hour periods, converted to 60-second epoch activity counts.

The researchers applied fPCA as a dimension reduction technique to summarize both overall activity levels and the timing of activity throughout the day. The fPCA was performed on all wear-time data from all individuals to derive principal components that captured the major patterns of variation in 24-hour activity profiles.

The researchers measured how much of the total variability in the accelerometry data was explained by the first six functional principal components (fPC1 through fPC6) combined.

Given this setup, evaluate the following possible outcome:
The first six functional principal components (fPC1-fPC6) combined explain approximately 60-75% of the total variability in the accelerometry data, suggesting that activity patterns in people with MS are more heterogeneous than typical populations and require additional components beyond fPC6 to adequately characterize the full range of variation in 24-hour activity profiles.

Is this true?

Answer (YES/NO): NO